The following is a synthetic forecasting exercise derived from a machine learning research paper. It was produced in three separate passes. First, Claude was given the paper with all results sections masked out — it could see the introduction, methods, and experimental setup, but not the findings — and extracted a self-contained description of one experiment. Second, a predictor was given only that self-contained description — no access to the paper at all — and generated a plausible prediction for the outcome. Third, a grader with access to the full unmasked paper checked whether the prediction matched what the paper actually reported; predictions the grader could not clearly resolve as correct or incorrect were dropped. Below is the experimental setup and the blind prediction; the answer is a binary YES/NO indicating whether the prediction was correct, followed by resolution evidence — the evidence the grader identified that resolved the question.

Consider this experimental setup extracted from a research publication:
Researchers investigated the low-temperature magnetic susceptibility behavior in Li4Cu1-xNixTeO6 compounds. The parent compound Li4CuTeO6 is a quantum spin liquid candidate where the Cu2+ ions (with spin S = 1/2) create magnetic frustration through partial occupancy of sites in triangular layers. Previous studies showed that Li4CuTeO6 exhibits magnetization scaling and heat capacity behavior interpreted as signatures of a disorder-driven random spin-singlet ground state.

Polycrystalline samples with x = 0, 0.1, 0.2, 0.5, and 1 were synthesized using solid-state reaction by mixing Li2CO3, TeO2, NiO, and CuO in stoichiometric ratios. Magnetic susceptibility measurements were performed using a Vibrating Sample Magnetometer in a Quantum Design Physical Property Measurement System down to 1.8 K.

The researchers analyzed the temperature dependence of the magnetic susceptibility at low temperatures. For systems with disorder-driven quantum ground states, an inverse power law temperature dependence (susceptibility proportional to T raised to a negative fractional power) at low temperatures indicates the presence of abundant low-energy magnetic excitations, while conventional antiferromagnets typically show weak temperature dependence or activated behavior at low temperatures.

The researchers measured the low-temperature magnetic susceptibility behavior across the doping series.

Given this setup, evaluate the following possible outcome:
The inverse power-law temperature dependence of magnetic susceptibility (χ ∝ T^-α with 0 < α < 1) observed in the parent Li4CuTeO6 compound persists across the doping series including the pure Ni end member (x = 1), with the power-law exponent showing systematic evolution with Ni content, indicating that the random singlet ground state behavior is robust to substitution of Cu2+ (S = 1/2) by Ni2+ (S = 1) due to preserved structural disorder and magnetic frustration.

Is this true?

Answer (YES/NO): YES